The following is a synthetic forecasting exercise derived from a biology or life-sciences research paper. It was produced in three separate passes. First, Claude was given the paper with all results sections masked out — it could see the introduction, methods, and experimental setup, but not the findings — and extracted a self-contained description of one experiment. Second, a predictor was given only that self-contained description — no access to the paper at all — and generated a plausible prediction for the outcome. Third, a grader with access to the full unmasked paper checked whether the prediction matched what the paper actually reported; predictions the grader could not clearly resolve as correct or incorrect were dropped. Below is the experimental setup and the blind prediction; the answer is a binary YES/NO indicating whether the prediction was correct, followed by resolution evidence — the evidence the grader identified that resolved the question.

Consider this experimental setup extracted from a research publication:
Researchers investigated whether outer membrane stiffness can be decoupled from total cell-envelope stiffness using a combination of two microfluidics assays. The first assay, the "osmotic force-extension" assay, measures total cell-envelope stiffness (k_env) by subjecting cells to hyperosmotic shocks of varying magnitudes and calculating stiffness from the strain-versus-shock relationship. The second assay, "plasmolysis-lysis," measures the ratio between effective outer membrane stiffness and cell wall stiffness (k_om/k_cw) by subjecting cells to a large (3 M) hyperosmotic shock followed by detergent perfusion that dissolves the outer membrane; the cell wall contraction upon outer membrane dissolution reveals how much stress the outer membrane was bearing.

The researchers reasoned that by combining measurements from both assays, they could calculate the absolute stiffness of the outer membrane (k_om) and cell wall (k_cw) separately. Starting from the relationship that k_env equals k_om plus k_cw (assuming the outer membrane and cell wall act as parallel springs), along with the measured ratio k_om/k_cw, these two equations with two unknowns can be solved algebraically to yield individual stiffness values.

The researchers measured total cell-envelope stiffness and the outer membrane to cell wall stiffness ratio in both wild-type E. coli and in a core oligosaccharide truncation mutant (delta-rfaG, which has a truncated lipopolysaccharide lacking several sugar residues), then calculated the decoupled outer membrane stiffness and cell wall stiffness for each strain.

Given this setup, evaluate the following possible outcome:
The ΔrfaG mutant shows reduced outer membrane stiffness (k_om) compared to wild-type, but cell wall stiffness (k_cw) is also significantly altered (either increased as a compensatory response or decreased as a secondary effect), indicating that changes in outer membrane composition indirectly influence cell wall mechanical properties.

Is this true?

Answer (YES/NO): NO